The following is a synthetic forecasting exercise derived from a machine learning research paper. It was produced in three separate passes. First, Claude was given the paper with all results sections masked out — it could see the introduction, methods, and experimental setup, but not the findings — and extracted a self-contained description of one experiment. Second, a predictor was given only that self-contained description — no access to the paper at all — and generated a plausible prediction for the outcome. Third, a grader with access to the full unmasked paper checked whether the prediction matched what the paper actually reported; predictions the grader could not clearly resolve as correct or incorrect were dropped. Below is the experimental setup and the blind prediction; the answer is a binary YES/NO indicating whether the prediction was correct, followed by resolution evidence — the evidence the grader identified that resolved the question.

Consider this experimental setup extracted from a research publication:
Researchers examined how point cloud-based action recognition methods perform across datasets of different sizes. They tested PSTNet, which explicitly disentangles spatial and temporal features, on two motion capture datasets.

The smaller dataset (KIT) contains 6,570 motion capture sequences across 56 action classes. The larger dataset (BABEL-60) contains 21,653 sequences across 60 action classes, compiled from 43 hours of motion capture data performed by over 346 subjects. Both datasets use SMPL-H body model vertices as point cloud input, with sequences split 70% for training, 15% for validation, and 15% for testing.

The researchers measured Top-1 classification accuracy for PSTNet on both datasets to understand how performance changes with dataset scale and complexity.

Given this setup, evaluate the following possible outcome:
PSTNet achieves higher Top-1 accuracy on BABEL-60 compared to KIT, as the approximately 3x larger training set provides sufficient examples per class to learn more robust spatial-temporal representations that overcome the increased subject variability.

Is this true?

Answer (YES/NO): YES